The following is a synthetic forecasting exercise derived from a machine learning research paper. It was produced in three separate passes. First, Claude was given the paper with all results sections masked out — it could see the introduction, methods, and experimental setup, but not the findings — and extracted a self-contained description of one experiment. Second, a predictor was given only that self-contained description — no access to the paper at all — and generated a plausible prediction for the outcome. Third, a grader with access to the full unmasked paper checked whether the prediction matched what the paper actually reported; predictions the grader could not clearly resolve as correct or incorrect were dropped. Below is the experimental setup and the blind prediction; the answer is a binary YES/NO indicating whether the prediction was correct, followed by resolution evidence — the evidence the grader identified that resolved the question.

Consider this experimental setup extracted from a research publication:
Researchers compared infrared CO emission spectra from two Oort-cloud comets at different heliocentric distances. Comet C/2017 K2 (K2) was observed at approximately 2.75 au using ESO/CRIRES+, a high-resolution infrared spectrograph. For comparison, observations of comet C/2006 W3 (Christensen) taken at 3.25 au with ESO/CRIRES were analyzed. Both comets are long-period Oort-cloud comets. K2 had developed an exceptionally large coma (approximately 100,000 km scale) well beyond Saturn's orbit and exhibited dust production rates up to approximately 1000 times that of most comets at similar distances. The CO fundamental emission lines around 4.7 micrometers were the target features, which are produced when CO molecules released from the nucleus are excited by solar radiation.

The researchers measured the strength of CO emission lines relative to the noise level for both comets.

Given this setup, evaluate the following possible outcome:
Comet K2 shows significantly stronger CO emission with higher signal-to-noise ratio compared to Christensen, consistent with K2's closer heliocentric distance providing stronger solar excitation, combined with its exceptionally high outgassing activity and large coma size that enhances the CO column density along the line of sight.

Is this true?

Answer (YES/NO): NO